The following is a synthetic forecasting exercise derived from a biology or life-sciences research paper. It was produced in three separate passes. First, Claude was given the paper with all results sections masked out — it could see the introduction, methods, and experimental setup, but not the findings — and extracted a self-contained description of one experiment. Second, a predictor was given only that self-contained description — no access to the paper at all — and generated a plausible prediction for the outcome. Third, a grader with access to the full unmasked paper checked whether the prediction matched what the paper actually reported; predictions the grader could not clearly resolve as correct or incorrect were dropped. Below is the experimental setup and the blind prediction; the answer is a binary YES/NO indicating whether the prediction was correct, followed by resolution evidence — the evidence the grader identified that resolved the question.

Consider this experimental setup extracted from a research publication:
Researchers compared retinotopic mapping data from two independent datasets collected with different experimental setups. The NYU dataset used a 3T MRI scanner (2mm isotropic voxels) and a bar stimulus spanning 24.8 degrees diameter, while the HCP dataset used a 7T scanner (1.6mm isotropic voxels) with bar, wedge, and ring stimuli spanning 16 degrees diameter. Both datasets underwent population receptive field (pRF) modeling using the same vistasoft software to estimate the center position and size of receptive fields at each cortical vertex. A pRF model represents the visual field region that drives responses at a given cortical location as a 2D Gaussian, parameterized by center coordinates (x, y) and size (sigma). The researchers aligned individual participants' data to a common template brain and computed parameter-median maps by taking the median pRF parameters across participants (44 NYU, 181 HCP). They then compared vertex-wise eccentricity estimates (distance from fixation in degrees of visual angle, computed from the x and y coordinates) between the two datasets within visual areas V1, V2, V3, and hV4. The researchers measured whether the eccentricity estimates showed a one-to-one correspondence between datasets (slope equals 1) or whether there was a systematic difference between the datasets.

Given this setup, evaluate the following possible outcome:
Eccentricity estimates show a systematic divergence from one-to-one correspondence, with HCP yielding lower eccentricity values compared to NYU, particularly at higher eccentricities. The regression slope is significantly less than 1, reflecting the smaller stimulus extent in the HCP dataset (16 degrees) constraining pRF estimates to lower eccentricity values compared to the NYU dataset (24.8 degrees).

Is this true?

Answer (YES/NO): YES